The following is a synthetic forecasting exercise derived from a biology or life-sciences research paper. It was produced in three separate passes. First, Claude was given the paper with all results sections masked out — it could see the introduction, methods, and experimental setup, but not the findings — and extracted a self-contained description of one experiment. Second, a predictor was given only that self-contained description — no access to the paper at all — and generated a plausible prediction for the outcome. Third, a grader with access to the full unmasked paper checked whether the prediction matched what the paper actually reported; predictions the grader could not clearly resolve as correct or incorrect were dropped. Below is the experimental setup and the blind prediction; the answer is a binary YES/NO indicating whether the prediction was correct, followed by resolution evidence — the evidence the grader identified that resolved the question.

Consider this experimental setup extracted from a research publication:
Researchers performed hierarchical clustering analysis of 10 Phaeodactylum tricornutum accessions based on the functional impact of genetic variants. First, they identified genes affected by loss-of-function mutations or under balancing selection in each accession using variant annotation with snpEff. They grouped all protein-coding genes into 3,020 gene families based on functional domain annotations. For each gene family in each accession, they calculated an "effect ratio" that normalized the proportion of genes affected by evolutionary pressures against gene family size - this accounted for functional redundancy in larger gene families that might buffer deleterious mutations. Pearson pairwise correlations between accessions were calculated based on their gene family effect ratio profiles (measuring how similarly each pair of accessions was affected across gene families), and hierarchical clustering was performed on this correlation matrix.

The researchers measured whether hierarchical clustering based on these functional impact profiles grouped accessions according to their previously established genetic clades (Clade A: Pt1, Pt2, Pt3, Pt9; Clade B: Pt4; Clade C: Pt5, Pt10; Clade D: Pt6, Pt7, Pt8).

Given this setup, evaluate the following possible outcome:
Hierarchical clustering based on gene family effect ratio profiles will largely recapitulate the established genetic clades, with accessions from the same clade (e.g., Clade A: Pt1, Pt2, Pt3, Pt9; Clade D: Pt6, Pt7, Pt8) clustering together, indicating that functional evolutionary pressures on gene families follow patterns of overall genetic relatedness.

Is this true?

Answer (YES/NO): YES